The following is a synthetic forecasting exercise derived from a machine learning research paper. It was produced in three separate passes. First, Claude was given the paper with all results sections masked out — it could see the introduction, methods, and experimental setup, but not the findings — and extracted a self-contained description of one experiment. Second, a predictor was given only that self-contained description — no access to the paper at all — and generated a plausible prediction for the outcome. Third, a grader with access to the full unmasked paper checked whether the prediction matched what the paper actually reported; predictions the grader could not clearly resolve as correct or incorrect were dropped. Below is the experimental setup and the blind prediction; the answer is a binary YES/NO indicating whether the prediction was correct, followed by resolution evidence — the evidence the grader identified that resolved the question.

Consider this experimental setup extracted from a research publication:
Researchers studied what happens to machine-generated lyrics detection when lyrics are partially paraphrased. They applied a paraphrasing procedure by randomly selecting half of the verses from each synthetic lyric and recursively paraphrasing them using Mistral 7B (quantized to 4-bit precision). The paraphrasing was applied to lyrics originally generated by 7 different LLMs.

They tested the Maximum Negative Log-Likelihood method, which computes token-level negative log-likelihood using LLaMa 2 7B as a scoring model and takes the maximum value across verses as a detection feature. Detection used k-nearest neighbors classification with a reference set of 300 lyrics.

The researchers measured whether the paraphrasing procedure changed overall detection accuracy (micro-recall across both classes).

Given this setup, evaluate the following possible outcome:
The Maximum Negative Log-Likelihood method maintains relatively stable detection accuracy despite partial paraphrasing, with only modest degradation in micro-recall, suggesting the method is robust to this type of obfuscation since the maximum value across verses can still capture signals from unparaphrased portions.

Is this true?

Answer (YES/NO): NO